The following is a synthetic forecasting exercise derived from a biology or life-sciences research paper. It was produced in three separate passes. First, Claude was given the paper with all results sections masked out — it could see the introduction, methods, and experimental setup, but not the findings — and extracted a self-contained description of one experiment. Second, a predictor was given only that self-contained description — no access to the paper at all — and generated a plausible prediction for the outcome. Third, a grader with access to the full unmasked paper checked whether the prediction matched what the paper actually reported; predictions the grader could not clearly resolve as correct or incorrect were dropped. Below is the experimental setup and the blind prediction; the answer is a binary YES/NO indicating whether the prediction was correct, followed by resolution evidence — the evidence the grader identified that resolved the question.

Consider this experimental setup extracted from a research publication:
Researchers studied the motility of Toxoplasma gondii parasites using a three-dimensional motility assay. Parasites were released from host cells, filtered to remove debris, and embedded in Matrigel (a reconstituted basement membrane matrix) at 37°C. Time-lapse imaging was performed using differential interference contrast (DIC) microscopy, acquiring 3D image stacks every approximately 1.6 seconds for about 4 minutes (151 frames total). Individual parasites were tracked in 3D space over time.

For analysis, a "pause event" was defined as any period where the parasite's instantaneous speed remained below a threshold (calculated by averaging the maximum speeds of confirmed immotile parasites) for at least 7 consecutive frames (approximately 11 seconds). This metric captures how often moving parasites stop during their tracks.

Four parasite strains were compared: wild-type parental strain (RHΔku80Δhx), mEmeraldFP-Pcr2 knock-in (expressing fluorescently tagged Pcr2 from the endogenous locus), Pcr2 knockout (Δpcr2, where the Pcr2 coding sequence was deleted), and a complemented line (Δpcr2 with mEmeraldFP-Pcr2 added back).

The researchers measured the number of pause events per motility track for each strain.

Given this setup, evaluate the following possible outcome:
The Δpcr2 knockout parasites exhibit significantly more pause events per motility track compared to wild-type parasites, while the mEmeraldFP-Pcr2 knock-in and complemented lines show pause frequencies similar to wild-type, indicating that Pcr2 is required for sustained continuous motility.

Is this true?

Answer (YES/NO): YES